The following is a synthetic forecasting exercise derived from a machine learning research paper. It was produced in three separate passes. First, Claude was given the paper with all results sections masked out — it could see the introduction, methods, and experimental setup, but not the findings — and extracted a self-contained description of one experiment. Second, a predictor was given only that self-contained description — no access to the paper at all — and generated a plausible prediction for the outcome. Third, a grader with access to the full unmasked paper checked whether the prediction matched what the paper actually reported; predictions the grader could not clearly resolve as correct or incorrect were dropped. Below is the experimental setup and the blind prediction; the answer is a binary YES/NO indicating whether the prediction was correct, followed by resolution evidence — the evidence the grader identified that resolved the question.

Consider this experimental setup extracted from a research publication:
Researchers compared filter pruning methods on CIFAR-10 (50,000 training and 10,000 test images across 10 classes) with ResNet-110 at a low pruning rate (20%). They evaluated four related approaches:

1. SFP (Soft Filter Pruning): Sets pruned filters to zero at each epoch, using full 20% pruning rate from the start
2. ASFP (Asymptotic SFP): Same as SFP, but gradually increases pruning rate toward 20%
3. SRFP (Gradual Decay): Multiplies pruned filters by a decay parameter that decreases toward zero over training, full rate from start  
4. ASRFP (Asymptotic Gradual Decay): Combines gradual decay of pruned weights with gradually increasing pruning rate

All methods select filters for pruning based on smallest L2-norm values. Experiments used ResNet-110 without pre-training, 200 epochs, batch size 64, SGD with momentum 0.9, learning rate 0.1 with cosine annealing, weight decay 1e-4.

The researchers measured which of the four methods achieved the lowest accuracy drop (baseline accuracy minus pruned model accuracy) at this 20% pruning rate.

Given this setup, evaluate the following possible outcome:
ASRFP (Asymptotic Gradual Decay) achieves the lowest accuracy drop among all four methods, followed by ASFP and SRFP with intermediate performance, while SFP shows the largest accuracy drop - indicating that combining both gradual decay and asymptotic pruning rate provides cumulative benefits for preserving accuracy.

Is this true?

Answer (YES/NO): NO